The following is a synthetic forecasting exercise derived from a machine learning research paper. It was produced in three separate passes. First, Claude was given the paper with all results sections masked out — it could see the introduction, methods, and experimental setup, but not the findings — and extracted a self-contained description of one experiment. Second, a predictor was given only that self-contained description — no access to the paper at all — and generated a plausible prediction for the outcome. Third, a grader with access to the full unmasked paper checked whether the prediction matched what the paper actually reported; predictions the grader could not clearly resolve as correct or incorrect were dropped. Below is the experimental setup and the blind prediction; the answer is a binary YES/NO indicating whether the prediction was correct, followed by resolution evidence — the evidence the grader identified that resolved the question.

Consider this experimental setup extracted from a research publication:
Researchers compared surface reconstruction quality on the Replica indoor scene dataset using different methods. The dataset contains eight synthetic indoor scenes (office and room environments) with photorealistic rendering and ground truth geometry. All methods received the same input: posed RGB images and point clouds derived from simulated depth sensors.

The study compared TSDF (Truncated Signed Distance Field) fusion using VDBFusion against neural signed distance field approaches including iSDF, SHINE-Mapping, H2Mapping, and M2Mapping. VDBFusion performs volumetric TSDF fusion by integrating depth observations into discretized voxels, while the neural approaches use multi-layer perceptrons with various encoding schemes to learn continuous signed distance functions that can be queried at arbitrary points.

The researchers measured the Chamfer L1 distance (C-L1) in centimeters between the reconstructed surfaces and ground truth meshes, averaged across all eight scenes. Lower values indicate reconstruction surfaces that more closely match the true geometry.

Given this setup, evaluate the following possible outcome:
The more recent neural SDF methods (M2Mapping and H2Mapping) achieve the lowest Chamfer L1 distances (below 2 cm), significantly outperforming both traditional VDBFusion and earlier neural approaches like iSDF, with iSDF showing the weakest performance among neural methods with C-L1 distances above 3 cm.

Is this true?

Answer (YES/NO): NO